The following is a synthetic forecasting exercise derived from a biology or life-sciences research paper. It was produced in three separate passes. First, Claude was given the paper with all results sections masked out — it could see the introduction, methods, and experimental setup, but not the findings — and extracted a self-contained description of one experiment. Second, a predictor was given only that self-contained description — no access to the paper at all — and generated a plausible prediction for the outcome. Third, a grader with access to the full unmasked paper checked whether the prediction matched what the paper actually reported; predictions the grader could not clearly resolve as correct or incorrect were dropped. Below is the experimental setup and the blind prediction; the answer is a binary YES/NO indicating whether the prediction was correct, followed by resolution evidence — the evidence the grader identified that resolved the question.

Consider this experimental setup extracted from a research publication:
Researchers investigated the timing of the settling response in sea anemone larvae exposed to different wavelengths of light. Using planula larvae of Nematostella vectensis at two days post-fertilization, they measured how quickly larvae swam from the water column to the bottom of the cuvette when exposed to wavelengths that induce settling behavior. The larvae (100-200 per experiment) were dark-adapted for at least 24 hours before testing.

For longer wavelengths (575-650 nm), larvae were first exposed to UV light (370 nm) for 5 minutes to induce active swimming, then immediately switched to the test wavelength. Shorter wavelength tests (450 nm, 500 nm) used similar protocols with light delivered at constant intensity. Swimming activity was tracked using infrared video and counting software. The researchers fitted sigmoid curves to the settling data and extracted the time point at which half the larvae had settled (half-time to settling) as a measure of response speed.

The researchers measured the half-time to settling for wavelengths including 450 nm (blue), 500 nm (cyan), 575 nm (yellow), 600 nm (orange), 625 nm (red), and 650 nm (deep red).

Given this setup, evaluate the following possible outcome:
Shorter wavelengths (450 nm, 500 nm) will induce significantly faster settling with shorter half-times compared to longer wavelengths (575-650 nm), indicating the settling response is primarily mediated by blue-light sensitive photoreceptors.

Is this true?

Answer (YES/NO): NO